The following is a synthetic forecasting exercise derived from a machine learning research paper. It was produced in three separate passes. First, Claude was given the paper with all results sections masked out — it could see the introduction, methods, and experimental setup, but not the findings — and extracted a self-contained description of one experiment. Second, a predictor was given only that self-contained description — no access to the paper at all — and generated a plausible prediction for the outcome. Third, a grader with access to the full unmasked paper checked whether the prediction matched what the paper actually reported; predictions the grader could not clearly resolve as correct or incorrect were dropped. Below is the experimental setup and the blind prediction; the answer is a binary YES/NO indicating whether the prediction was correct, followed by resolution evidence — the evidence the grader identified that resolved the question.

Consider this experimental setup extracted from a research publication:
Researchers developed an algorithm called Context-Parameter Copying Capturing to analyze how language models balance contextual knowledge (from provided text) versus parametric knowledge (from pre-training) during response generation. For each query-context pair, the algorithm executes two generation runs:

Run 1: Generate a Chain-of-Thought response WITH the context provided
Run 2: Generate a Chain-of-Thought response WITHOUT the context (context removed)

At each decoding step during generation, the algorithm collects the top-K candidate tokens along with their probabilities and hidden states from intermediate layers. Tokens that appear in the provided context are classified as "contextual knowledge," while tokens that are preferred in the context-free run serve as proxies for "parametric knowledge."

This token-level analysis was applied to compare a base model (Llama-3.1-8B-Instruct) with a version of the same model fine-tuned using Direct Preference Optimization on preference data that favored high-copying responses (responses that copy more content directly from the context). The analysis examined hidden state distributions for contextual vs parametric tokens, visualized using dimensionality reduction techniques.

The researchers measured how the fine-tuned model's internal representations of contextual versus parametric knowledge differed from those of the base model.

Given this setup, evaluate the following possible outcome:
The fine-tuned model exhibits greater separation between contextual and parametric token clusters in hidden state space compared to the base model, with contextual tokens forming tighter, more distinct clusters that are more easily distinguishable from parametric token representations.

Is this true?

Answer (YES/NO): NO